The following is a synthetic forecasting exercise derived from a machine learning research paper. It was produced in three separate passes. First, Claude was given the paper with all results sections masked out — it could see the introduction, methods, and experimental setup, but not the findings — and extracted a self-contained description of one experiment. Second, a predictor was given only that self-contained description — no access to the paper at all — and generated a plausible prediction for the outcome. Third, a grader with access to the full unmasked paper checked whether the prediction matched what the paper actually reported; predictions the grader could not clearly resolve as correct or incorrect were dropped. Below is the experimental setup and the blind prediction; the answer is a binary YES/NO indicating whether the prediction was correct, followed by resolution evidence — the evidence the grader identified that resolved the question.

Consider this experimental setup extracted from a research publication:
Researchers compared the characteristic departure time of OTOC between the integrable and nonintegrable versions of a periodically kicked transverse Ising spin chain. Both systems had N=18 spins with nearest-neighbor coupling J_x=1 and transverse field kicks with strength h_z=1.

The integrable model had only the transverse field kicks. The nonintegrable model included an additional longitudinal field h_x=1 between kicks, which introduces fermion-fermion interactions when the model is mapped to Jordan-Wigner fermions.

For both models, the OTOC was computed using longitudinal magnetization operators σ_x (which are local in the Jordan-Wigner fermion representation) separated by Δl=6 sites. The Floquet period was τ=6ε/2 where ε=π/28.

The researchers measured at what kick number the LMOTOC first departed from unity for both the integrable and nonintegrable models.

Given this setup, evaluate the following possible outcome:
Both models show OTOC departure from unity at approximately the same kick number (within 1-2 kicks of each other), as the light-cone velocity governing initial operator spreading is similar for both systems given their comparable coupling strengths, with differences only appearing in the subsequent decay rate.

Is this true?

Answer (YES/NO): NO